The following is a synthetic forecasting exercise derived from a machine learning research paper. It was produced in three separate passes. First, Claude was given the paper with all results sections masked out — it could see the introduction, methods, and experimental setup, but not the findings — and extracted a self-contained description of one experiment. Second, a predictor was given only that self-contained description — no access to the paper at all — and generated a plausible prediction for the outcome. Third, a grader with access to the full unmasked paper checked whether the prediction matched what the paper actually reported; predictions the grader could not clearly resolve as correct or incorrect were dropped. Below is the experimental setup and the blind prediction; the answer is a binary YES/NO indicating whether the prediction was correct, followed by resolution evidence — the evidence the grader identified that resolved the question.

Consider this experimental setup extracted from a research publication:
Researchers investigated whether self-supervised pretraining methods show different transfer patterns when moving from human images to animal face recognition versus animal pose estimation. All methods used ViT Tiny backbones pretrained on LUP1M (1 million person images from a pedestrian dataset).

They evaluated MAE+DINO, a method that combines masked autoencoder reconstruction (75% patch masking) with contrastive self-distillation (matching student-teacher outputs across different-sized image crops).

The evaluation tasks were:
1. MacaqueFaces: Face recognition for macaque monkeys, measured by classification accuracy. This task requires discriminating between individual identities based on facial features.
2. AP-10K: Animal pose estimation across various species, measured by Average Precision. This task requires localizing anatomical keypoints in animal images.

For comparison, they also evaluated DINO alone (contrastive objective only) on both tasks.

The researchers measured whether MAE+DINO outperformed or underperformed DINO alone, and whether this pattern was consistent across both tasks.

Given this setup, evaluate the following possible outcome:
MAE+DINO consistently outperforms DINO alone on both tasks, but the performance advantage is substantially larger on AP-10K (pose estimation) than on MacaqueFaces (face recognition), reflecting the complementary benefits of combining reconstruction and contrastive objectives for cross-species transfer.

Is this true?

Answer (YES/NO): NO